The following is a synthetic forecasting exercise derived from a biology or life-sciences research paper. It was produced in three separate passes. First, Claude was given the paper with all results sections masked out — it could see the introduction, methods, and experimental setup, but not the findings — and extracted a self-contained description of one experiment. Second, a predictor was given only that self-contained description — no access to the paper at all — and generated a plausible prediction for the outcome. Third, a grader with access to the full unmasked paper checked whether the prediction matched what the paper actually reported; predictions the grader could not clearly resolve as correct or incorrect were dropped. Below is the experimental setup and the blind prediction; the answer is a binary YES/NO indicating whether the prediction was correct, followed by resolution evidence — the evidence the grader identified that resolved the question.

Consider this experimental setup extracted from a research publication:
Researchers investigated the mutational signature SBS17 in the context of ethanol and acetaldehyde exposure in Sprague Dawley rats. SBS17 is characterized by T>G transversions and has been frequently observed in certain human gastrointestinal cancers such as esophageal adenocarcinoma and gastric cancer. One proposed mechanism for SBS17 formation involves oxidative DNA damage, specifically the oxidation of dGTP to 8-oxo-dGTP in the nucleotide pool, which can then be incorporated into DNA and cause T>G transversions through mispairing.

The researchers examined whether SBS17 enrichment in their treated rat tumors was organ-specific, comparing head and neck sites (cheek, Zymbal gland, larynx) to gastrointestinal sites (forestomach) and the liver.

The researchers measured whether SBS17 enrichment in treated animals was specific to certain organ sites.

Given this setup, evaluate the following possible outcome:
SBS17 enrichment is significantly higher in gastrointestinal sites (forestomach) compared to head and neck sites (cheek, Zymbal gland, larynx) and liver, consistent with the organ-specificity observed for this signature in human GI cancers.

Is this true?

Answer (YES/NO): NO